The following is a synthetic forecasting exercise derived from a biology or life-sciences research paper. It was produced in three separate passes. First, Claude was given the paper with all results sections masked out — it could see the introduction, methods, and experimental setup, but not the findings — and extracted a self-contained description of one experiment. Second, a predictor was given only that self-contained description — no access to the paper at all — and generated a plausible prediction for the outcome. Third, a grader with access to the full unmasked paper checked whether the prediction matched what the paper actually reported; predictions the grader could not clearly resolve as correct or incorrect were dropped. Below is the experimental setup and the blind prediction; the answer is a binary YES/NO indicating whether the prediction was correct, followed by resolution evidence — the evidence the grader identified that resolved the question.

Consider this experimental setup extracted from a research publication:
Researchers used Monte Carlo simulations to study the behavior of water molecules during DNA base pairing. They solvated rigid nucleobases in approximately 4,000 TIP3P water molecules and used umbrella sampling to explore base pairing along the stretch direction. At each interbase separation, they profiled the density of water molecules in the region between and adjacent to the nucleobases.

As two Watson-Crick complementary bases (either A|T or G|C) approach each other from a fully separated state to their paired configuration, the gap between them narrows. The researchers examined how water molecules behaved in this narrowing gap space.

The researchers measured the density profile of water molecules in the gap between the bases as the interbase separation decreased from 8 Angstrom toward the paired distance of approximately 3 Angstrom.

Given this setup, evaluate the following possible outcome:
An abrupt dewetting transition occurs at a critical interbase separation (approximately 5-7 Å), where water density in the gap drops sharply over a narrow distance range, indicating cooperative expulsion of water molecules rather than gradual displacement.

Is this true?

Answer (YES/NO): NO